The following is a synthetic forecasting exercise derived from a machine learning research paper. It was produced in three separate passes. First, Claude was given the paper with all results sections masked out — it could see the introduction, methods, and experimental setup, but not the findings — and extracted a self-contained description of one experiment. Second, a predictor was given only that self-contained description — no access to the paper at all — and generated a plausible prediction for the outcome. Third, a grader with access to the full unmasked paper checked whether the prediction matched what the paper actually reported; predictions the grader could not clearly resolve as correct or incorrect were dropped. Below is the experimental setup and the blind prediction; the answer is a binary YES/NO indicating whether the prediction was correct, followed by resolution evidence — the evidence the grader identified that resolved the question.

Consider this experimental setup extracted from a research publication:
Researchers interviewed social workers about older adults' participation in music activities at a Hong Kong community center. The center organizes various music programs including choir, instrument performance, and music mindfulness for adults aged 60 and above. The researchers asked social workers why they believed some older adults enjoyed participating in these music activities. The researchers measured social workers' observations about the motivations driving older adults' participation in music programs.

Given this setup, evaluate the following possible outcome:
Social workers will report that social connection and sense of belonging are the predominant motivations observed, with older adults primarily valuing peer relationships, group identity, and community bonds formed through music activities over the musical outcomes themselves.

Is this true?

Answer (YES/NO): NO